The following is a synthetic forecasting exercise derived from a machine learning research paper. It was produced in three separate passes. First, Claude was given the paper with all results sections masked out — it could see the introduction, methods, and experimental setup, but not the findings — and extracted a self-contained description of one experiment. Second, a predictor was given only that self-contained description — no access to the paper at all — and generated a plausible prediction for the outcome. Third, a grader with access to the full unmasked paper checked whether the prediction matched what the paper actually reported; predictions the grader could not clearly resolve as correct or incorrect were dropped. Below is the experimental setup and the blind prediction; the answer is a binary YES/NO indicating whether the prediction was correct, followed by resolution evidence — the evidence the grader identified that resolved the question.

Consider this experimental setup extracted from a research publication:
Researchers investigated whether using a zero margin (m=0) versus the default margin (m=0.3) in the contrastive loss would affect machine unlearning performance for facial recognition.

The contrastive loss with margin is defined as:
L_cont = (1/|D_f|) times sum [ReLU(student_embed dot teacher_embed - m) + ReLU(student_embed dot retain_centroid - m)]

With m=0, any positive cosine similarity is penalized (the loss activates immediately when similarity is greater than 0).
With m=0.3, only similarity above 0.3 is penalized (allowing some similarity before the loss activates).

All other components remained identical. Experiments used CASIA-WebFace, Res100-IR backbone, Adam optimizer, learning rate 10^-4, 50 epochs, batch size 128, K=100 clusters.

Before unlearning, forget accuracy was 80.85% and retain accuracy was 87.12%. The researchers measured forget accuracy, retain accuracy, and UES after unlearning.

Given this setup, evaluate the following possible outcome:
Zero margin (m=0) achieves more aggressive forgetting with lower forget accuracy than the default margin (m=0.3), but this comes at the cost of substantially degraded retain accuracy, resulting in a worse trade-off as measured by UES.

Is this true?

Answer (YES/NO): YES